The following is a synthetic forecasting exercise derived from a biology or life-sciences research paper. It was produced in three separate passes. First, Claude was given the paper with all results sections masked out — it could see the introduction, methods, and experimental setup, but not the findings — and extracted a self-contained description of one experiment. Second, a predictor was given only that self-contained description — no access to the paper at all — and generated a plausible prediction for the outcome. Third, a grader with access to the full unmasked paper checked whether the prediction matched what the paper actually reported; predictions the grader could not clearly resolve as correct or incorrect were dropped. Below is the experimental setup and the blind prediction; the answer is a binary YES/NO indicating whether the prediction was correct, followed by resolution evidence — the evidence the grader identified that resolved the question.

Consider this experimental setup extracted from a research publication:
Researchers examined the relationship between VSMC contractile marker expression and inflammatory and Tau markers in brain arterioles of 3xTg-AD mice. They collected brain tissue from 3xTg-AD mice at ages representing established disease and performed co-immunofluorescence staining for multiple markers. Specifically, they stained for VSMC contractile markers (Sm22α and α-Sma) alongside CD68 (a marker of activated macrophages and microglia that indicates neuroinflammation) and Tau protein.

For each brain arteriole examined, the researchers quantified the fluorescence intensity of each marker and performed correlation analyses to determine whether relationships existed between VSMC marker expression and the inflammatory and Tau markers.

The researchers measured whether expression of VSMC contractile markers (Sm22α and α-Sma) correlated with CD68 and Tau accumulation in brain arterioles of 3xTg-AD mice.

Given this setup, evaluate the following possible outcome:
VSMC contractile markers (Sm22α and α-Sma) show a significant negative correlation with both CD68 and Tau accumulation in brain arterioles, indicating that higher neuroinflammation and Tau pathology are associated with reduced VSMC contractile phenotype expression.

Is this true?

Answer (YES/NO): YES